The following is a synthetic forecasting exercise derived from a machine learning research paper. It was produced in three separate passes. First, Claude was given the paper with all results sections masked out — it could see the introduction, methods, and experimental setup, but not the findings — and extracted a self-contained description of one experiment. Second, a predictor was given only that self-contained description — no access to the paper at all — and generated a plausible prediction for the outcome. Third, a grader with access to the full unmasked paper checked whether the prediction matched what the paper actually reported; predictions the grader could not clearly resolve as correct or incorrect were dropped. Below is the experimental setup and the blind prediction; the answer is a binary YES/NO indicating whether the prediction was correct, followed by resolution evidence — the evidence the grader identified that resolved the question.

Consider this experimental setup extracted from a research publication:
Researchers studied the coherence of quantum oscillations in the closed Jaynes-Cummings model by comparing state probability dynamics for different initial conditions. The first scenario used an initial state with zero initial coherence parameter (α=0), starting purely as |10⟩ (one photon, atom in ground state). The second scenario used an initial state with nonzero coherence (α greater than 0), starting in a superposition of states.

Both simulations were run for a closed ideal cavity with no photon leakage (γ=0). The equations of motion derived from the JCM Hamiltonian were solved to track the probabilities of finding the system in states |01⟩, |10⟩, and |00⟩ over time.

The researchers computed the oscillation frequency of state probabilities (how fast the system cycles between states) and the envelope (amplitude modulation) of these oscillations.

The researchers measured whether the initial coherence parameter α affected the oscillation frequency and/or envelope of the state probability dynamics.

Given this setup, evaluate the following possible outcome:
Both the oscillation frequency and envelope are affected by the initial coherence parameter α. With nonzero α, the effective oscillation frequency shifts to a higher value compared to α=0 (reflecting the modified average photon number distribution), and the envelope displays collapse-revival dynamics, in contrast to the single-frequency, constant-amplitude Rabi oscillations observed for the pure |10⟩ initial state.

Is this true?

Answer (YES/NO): NO